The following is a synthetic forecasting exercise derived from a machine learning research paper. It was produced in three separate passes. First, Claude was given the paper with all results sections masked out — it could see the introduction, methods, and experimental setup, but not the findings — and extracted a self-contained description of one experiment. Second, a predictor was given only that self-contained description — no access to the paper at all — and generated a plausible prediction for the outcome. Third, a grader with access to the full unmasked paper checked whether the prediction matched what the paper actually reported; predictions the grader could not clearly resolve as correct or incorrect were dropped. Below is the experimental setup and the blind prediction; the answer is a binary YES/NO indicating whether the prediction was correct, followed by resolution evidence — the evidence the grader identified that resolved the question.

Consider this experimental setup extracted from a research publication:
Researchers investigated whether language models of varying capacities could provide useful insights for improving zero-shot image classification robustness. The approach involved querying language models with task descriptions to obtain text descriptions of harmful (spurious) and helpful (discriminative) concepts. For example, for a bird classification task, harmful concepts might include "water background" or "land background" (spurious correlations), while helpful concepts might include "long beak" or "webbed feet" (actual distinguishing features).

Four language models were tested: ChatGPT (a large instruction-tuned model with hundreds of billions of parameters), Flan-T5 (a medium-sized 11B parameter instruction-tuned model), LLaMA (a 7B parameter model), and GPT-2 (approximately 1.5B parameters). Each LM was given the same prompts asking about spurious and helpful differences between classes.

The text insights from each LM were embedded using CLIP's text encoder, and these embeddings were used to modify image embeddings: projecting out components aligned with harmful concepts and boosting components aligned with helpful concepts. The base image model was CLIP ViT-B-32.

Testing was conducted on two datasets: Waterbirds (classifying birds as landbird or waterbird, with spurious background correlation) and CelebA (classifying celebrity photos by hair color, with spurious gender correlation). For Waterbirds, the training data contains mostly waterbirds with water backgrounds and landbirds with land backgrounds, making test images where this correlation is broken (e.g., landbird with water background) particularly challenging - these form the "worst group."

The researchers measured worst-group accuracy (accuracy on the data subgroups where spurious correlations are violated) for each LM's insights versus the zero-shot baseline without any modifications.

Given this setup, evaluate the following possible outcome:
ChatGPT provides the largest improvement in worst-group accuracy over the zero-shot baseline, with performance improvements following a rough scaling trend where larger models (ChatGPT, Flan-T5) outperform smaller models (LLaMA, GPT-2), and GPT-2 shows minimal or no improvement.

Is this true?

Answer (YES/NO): NO